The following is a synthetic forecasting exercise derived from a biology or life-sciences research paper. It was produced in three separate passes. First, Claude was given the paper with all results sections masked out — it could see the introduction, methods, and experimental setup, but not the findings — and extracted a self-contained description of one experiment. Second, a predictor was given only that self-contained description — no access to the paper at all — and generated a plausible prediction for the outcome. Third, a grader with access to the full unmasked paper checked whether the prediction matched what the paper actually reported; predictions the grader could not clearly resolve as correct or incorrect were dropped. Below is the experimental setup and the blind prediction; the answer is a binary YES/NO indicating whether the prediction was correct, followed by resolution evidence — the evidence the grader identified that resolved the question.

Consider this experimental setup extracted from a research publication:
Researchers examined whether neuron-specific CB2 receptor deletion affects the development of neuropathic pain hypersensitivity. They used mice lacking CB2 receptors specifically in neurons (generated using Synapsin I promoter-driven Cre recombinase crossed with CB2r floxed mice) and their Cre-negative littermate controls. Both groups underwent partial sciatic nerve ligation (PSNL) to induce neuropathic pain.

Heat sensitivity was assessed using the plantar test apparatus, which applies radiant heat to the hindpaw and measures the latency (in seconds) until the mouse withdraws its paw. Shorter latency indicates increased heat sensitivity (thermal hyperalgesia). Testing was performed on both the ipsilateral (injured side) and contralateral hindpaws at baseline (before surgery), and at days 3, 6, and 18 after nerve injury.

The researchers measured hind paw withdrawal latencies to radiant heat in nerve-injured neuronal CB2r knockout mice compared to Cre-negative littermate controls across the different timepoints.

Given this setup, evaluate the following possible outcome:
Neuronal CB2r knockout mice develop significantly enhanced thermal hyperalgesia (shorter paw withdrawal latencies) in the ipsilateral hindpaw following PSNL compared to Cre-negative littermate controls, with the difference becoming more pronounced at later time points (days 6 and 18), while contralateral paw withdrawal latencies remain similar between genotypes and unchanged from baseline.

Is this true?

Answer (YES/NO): NO